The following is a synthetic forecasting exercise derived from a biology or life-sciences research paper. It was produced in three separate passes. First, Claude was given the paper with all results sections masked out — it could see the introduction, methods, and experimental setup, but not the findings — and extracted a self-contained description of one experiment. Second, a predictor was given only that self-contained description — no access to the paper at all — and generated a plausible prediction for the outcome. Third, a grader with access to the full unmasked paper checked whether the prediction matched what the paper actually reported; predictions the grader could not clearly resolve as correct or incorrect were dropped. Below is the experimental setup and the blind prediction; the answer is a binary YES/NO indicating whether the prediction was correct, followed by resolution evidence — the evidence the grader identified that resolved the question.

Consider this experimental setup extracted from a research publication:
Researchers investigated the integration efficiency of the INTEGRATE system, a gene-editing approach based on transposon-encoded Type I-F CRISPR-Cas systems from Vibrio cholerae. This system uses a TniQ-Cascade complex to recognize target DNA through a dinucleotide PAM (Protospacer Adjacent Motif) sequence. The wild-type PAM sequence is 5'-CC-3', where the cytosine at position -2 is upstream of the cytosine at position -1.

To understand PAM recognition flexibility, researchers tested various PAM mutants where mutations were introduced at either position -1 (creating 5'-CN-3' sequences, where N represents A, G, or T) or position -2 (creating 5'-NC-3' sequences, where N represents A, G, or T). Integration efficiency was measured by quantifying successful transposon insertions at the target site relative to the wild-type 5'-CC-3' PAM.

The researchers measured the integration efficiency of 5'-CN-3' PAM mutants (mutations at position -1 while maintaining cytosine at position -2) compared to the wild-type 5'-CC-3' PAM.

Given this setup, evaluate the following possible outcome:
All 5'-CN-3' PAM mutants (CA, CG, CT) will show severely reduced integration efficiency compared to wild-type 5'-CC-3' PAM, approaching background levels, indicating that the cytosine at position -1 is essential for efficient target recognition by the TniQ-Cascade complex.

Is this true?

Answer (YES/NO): NO